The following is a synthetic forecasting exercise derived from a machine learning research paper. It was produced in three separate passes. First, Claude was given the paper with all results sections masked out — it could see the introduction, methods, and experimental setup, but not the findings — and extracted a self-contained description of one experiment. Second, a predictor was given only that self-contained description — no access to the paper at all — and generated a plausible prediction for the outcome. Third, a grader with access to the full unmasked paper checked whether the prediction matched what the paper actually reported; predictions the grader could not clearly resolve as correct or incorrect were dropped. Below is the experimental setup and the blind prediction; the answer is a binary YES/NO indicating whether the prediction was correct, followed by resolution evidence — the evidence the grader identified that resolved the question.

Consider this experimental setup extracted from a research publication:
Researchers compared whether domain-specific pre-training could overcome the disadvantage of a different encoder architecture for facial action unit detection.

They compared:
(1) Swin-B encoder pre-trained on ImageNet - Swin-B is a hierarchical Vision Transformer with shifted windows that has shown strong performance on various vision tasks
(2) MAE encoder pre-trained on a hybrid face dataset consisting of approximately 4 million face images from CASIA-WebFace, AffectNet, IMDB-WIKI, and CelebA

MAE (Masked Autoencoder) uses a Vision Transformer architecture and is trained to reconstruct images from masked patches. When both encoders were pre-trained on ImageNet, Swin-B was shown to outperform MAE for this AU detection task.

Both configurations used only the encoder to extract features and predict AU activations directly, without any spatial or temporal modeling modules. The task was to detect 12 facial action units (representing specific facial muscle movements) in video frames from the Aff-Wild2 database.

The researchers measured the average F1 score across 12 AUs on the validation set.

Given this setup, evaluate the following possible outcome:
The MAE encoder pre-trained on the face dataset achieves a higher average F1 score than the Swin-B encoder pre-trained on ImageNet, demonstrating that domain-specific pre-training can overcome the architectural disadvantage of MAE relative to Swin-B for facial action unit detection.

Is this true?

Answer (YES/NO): YES